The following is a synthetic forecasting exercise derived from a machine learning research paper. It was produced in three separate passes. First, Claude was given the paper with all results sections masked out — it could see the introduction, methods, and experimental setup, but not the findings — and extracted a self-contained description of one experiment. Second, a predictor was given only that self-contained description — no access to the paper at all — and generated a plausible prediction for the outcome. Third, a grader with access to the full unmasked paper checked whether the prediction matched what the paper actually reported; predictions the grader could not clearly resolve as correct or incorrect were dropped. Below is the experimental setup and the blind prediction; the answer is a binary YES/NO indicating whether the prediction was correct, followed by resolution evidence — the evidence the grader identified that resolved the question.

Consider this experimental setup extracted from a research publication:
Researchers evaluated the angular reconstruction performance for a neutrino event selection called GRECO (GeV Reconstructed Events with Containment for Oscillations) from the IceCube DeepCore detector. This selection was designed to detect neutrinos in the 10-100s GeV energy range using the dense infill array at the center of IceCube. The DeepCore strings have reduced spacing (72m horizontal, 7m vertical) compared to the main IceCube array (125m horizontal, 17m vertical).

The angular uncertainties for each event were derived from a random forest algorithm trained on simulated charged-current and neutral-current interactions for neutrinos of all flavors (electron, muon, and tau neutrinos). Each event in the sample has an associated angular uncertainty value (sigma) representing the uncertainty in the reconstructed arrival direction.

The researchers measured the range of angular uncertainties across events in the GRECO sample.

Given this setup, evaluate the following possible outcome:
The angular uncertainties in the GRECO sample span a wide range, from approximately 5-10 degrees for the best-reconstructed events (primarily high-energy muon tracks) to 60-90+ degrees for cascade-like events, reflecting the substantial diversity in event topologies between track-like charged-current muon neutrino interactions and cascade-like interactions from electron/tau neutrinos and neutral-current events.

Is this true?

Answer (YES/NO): NO